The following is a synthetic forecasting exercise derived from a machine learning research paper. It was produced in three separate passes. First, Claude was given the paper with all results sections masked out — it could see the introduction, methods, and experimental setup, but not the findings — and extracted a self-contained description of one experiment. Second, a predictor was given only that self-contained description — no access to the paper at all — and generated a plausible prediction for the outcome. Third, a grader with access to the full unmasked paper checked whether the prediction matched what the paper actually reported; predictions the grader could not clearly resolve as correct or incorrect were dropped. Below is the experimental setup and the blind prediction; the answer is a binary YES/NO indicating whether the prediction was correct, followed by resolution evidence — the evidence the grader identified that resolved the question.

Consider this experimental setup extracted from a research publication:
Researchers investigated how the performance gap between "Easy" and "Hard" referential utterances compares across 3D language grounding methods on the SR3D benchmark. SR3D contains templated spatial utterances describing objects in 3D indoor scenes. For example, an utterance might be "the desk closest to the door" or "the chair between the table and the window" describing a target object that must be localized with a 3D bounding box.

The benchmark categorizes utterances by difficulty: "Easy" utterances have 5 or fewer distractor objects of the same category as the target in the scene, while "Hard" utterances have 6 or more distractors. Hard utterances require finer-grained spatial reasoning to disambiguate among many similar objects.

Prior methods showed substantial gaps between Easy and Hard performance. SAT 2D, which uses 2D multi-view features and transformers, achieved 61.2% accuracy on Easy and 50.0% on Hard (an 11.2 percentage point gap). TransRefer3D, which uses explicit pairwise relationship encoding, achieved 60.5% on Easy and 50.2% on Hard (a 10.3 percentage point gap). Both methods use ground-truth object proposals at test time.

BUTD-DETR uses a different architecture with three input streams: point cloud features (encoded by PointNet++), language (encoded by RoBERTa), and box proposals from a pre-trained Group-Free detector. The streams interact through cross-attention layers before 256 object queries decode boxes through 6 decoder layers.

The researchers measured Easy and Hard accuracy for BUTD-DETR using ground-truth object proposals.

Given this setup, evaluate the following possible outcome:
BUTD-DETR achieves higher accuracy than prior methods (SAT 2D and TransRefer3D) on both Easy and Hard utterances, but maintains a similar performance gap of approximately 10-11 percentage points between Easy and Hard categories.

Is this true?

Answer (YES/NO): NO